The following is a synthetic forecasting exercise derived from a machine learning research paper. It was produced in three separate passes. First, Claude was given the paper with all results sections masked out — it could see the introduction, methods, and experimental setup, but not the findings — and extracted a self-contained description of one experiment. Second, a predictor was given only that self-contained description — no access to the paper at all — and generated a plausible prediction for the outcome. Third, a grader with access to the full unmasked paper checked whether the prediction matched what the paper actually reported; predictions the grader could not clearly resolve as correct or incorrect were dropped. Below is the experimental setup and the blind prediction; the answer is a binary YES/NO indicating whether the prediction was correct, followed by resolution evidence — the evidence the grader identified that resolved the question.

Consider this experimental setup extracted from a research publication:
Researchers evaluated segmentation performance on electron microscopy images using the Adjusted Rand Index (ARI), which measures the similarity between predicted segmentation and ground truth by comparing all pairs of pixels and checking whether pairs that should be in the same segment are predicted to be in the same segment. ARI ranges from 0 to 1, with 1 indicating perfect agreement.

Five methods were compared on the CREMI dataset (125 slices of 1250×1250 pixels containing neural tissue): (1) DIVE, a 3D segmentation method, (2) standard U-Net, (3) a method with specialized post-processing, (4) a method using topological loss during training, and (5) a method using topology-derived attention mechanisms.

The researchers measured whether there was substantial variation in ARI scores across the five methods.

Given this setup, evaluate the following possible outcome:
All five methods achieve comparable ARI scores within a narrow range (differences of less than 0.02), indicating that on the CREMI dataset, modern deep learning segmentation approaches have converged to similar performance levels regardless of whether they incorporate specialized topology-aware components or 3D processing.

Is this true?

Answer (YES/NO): NO